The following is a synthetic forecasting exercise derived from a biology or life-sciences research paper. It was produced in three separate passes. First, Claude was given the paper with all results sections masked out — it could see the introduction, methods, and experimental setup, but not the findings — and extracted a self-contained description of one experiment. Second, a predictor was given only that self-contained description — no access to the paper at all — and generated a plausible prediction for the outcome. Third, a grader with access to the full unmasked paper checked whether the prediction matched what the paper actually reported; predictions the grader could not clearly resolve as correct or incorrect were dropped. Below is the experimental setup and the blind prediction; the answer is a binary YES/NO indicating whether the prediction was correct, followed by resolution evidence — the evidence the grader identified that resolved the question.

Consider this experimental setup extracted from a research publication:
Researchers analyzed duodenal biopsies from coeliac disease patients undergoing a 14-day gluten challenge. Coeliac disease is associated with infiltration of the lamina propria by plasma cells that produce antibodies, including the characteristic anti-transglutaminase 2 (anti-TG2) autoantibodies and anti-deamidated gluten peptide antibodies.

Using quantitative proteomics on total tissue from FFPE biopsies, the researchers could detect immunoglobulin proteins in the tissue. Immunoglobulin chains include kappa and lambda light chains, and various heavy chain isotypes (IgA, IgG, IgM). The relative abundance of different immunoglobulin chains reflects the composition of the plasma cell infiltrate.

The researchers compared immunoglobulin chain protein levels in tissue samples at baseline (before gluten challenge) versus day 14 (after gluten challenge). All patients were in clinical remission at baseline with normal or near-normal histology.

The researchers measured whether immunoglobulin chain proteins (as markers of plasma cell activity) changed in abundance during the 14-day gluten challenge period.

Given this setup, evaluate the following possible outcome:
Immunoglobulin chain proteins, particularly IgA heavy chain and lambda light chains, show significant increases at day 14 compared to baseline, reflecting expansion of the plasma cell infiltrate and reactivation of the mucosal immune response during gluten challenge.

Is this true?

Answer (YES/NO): NO